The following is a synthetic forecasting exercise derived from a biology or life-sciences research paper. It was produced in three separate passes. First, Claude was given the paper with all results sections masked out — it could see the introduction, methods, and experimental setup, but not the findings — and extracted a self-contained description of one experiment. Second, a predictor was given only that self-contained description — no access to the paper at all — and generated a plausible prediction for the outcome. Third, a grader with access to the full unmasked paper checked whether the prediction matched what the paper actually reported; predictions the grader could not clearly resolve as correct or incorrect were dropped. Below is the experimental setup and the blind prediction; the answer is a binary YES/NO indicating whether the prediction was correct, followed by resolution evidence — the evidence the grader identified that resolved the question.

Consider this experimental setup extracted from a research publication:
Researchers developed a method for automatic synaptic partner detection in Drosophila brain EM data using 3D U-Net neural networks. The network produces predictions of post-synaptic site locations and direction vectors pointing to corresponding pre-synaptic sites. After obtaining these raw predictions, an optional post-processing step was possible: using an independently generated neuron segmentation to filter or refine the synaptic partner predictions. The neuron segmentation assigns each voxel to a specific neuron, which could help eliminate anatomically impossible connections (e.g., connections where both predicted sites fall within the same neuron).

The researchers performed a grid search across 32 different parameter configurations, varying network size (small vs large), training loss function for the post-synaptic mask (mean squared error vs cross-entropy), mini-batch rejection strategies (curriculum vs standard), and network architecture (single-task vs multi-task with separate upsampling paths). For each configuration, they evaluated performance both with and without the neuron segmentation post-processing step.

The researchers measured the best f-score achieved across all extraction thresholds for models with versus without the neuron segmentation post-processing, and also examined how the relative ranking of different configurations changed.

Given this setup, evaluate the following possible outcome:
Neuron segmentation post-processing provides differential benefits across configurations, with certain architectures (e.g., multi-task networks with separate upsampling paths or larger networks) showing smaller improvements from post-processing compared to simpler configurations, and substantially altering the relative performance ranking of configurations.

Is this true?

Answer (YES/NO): YES